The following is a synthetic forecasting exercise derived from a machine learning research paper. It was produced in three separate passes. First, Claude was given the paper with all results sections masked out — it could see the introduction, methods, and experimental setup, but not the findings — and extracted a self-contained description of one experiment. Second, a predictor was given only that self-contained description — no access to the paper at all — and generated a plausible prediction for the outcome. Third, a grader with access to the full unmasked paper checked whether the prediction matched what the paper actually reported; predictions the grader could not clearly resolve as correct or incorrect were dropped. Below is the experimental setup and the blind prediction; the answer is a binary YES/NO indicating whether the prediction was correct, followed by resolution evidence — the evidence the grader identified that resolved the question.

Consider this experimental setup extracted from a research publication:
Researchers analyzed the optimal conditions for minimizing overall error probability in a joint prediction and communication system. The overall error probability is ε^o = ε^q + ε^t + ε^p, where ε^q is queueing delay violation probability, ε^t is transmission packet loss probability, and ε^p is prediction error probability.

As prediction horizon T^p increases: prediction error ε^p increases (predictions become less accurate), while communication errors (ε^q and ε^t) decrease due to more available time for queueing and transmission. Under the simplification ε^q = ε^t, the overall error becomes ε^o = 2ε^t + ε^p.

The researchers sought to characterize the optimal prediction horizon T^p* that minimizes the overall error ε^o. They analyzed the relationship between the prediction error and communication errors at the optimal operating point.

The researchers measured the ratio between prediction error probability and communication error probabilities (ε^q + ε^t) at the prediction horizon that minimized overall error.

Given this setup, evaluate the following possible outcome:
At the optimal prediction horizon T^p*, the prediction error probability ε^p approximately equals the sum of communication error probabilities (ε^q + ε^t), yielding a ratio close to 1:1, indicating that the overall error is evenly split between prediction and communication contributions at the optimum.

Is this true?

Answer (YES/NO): YES